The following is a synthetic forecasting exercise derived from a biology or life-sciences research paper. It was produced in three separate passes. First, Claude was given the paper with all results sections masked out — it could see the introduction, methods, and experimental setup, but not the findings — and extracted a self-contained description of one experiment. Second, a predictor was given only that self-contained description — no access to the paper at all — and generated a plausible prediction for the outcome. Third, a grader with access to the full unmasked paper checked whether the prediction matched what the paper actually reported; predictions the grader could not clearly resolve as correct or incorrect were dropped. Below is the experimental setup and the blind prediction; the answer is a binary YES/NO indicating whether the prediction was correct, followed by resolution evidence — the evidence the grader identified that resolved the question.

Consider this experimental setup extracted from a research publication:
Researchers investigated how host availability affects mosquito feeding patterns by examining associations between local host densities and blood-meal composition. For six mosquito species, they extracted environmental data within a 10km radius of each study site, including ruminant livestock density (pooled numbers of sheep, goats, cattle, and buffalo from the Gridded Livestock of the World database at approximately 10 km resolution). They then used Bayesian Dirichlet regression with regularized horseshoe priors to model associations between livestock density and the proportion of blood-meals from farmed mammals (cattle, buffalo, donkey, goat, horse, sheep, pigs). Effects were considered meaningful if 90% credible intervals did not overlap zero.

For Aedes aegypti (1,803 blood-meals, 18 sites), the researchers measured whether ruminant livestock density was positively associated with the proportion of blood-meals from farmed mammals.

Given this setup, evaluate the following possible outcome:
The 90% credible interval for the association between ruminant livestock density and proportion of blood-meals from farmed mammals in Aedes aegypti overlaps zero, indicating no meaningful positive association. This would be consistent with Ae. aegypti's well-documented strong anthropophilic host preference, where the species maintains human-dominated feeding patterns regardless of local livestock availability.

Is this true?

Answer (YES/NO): YES